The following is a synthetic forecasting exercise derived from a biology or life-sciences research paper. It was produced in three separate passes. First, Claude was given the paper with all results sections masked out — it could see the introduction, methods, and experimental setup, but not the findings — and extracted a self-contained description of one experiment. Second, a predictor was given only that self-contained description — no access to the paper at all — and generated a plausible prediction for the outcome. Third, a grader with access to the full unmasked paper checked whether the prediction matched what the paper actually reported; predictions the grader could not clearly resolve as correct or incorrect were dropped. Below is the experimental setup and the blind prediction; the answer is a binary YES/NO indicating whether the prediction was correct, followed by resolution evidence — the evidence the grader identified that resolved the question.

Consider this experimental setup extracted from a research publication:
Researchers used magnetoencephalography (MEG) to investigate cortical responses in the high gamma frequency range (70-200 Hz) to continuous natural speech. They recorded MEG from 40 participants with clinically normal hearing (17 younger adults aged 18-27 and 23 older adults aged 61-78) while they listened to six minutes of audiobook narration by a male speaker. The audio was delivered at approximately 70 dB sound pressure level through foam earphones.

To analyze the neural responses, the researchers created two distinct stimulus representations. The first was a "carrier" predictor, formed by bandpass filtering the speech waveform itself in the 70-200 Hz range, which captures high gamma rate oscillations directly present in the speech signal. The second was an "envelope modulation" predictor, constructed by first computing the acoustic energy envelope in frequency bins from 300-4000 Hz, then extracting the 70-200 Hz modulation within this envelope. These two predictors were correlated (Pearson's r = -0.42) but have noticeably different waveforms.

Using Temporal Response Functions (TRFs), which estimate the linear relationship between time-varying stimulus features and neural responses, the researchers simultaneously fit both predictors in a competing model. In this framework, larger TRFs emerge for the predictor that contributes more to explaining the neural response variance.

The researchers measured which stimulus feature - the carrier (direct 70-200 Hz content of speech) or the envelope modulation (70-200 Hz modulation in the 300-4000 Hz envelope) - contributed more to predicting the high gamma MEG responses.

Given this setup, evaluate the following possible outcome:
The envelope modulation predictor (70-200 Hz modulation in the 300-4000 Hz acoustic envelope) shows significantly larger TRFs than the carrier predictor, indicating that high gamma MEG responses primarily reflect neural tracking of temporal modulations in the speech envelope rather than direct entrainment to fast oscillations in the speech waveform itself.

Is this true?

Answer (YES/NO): YES